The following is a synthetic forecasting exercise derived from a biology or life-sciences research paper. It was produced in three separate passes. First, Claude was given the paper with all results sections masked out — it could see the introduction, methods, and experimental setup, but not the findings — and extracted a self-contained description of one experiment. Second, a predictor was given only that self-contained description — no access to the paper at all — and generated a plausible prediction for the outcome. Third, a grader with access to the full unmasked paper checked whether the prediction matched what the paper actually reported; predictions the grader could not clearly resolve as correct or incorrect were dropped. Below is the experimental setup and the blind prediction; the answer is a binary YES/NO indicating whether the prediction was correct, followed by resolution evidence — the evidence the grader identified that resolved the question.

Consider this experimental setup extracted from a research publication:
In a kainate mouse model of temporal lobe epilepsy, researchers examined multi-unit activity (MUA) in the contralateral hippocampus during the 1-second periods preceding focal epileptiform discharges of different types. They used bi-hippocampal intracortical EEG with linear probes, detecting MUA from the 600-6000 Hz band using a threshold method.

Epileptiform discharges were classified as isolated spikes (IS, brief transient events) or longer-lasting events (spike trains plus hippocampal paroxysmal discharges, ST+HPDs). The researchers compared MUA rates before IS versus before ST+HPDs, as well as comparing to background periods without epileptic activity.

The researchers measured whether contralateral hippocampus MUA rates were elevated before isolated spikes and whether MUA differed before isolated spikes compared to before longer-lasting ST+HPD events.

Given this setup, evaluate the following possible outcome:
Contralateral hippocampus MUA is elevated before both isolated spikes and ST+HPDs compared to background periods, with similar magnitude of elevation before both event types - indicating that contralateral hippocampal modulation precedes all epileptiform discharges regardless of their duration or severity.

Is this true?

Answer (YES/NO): YES